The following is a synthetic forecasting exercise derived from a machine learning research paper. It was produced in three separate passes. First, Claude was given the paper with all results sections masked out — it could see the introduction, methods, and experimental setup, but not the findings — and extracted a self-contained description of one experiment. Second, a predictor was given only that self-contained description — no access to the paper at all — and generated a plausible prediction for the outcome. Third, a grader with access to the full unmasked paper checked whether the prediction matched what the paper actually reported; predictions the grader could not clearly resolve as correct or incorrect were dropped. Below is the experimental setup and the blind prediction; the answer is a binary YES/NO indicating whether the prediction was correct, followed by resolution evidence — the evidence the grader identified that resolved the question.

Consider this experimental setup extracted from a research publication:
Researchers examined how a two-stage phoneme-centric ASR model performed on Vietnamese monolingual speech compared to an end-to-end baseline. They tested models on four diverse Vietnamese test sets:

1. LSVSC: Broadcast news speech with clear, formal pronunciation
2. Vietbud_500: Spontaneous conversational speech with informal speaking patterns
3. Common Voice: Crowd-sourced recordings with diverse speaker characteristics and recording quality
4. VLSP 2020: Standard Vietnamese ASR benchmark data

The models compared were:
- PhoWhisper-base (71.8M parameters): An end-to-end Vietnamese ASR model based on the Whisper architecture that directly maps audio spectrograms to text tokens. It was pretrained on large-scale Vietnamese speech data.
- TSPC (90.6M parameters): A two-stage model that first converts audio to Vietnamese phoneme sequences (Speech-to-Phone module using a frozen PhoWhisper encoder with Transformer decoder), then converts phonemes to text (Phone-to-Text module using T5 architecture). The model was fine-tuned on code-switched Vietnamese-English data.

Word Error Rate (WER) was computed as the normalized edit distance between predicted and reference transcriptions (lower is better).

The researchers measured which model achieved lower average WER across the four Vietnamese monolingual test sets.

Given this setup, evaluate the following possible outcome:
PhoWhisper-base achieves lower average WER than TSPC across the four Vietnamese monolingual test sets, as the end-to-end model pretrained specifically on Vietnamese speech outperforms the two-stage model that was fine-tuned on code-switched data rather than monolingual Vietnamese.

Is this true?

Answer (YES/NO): YES